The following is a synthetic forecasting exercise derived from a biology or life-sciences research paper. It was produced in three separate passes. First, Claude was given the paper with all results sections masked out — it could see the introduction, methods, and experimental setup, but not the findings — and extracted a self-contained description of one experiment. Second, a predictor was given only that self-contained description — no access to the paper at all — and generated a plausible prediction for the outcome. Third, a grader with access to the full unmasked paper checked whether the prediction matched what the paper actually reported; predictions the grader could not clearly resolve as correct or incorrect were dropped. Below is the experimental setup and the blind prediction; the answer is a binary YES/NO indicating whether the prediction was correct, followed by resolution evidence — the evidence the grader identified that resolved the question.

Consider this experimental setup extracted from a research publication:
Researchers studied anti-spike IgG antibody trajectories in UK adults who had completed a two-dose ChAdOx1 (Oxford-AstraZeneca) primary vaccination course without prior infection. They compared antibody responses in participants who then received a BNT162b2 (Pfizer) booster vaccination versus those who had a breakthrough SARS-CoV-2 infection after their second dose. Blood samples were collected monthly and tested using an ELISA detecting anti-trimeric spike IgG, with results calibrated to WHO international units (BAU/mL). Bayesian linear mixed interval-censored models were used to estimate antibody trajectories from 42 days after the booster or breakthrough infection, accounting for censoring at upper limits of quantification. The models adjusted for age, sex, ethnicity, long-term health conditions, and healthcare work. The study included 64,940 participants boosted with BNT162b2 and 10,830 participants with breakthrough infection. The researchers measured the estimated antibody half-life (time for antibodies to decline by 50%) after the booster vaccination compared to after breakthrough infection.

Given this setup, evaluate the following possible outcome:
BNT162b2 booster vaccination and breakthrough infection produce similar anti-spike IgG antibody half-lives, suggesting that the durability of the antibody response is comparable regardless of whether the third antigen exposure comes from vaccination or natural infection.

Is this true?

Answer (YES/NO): YES